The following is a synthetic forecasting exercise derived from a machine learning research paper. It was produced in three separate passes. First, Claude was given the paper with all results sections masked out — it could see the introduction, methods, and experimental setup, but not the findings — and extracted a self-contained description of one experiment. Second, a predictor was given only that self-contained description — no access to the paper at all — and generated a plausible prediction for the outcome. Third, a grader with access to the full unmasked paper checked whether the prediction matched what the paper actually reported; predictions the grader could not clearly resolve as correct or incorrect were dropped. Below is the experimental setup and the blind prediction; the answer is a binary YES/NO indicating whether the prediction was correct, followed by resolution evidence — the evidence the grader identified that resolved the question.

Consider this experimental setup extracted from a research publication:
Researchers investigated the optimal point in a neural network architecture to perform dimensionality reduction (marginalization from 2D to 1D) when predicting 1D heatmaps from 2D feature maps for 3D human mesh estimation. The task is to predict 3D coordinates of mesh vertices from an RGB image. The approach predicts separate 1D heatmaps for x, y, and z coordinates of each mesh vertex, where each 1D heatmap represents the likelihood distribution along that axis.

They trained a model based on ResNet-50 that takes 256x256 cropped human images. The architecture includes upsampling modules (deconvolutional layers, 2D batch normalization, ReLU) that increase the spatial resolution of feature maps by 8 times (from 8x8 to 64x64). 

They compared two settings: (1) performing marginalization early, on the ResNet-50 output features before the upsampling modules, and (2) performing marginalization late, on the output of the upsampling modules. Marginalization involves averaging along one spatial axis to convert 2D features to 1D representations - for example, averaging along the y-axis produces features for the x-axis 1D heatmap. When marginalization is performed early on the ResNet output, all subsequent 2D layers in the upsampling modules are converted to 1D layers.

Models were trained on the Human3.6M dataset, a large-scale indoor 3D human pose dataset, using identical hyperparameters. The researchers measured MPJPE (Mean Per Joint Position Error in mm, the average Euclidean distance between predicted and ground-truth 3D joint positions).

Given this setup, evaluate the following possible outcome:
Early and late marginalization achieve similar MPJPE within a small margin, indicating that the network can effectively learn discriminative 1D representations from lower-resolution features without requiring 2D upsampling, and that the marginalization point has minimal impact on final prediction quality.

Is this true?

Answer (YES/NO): NO